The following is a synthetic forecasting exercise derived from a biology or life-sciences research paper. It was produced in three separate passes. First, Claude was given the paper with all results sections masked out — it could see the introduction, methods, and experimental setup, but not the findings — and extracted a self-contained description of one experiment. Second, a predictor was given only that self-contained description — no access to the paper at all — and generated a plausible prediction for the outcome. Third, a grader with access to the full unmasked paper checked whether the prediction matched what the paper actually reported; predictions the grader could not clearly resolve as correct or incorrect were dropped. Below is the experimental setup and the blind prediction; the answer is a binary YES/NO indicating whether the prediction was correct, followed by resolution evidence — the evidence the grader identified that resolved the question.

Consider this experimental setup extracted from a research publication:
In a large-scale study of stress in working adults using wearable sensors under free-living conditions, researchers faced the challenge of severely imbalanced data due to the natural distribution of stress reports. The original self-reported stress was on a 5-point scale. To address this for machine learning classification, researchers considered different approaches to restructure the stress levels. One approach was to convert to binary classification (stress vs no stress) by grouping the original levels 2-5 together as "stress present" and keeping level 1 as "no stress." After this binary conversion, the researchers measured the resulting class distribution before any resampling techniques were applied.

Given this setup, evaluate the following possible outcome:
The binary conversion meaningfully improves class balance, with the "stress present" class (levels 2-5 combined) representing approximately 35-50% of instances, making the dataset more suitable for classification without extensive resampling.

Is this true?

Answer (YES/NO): NO